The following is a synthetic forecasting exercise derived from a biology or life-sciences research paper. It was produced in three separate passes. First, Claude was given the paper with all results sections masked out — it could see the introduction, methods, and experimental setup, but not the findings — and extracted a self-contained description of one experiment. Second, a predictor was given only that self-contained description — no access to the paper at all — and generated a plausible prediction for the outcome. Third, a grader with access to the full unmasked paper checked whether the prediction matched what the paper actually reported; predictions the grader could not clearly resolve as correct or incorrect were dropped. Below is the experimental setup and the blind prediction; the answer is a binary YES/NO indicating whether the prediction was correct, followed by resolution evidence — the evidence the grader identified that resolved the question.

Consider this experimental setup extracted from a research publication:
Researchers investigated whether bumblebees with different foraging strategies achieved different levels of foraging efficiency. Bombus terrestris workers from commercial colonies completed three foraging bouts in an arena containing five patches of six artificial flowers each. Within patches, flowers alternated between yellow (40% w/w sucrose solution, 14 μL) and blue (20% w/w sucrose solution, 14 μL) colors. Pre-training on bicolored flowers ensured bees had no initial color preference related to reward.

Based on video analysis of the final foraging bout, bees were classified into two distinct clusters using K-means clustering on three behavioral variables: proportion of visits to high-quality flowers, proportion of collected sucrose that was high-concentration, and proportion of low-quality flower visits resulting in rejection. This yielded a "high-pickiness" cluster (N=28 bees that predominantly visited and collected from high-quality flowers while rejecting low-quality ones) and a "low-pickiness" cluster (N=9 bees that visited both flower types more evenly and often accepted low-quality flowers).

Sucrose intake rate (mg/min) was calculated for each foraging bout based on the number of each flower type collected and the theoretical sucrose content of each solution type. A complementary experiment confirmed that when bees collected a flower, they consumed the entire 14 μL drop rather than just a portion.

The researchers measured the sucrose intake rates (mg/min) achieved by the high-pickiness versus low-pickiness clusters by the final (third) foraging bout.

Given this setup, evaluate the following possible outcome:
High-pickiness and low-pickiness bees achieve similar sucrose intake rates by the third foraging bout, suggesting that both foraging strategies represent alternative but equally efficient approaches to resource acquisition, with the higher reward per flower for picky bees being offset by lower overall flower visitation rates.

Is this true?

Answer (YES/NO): YES